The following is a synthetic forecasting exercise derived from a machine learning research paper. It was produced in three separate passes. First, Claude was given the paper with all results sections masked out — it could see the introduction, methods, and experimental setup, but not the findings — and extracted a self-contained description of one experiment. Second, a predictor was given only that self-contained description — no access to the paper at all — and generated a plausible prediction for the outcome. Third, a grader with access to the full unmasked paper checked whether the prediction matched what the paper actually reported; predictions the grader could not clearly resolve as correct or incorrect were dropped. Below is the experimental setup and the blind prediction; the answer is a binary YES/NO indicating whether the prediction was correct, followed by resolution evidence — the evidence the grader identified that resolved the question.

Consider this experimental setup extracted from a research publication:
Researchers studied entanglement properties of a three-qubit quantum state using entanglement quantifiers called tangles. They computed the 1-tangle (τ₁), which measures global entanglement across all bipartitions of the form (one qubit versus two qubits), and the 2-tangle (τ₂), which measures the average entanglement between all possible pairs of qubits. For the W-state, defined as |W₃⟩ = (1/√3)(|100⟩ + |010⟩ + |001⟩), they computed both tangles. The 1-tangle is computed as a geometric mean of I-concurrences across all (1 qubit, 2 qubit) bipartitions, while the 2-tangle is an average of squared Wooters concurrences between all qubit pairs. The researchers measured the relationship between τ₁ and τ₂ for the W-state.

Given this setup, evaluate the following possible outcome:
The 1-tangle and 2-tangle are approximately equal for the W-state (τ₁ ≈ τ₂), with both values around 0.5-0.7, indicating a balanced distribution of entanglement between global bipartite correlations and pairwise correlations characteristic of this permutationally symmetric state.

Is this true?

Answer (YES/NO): NO